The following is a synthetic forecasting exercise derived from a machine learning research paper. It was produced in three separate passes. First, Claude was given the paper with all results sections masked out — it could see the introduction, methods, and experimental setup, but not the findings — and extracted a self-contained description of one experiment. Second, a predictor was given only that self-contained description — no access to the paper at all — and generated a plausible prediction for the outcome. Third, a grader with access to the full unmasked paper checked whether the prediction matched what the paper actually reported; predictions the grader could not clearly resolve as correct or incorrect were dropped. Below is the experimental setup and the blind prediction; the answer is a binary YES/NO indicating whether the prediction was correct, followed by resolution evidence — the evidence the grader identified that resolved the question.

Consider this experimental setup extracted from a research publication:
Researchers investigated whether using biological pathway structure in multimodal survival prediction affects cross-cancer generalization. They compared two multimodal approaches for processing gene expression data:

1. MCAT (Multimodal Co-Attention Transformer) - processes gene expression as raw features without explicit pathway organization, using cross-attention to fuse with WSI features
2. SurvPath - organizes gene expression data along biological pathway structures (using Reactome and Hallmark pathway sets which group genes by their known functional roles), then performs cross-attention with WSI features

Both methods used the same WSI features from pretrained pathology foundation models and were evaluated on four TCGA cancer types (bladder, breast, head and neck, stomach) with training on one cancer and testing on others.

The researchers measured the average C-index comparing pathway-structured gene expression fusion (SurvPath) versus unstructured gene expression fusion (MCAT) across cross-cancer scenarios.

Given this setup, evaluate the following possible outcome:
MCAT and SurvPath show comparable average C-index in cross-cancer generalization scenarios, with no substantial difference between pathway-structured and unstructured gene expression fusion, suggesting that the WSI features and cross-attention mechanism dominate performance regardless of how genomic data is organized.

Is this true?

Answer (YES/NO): NO